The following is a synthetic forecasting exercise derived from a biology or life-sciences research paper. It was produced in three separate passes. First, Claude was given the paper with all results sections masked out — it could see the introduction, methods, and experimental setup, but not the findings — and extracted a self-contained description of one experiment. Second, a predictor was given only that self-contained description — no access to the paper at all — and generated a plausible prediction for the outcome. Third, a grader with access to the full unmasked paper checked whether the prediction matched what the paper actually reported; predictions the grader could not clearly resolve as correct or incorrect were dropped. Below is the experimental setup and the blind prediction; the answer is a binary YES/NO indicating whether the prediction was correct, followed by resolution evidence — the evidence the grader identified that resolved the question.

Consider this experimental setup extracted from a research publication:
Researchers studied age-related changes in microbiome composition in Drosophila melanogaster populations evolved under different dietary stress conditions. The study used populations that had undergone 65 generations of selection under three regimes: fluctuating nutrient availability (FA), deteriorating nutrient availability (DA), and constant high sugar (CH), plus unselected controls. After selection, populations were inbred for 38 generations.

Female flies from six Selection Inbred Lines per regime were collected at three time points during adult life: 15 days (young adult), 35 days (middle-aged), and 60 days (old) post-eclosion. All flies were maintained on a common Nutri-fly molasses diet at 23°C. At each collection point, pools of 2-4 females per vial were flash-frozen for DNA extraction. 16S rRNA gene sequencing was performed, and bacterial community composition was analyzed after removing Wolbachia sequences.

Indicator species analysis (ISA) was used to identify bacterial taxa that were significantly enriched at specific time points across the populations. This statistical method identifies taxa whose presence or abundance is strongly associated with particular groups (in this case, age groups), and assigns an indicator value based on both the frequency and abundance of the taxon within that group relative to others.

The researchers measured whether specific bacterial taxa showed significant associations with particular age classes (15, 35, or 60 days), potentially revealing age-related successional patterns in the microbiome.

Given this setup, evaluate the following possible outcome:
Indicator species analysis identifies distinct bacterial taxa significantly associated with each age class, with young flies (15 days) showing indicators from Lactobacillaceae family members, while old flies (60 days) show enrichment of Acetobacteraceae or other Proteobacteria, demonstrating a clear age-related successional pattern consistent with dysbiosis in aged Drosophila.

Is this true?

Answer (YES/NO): NO